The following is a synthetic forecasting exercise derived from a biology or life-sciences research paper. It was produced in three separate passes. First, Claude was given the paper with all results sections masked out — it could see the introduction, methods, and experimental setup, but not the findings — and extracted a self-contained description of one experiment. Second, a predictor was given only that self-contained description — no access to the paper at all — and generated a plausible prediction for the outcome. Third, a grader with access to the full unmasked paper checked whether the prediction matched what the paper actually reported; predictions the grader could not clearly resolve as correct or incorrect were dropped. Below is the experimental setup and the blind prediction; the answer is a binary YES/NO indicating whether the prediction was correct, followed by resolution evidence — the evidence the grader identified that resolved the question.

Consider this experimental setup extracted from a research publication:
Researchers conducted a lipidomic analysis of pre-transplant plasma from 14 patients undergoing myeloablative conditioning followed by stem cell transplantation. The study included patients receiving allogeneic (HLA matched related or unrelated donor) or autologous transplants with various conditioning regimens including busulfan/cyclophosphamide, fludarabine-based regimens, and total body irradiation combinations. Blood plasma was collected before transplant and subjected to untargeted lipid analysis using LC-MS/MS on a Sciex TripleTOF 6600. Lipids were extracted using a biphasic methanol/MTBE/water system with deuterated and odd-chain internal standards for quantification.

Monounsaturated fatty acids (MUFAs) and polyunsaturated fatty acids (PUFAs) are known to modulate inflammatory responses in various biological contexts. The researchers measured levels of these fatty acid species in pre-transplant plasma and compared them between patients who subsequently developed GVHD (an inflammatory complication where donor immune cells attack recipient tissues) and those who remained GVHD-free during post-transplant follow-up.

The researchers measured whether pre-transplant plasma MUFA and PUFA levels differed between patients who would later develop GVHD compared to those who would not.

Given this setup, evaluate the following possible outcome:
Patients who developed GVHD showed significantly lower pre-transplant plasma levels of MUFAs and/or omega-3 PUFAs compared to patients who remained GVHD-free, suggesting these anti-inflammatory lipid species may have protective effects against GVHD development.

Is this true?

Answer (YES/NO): YES